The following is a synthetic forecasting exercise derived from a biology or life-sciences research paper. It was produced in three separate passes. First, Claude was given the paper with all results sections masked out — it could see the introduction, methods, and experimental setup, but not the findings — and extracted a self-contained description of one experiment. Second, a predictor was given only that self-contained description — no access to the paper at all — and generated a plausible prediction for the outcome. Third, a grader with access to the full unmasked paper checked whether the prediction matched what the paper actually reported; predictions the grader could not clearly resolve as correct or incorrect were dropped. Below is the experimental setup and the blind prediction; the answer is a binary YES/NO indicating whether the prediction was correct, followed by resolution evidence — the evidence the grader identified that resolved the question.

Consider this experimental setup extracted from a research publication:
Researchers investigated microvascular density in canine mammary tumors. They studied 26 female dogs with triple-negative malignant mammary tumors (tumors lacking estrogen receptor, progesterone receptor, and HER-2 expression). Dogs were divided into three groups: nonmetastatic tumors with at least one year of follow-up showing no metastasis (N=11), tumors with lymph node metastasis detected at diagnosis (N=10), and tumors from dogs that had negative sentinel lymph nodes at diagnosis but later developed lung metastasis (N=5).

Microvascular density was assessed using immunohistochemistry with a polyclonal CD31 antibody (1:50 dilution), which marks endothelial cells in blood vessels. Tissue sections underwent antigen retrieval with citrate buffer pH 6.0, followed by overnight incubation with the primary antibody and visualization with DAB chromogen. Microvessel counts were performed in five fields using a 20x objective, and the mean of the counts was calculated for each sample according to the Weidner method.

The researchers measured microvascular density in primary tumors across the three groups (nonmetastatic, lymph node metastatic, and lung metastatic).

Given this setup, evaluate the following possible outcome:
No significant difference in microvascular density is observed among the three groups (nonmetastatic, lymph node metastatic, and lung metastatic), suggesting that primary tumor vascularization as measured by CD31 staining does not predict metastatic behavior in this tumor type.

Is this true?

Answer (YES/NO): NO